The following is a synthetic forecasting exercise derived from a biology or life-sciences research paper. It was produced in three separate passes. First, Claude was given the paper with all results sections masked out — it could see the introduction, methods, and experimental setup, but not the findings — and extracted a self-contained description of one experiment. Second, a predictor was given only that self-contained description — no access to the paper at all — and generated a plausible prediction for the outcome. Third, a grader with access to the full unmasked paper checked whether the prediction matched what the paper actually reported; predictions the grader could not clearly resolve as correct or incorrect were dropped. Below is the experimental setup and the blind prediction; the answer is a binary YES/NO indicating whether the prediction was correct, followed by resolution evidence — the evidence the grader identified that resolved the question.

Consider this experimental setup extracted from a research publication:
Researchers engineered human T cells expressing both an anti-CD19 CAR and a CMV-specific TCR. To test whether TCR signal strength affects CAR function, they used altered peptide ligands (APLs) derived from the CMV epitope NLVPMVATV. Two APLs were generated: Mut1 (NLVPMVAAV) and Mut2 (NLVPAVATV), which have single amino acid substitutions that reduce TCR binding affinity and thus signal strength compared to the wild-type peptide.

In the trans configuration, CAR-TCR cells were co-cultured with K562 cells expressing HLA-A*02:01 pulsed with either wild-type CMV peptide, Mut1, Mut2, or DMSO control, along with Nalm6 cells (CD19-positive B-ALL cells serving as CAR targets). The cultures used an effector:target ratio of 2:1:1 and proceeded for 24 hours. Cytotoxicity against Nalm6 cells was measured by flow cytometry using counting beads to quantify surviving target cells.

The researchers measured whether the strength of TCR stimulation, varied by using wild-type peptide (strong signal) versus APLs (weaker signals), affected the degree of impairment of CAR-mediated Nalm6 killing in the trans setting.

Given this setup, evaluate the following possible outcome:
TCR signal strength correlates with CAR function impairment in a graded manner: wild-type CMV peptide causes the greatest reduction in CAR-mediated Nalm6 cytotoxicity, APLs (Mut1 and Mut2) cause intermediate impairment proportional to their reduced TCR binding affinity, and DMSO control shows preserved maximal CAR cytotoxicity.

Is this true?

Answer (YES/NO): NO